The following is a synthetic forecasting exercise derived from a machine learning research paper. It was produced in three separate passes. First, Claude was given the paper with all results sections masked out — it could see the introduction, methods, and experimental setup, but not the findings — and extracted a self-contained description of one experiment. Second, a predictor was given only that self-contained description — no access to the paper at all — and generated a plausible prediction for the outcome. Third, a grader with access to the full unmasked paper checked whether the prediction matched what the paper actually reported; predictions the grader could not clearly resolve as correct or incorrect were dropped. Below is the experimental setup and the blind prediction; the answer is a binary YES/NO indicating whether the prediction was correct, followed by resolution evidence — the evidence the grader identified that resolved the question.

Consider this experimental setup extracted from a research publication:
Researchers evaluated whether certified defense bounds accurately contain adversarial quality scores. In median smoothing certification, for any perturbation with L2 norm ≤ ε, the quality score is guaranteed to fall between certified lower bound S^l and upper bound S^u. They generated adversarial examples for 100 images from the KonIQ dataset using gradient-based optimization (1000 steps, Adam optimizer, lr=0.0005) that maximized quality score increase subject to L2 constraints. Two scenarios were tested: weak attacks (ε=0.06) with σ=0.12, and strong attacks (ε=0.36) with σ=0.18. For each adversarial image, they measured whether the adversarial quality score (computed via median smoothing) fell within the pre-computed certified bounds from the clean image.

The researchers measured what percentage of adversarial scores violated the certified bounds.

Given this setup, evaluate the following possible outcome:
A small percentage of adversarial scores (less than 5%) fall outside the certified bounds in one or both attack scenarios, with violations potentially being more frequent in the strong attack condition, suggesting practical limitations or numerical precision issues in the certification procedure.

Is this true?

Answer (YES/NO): NO